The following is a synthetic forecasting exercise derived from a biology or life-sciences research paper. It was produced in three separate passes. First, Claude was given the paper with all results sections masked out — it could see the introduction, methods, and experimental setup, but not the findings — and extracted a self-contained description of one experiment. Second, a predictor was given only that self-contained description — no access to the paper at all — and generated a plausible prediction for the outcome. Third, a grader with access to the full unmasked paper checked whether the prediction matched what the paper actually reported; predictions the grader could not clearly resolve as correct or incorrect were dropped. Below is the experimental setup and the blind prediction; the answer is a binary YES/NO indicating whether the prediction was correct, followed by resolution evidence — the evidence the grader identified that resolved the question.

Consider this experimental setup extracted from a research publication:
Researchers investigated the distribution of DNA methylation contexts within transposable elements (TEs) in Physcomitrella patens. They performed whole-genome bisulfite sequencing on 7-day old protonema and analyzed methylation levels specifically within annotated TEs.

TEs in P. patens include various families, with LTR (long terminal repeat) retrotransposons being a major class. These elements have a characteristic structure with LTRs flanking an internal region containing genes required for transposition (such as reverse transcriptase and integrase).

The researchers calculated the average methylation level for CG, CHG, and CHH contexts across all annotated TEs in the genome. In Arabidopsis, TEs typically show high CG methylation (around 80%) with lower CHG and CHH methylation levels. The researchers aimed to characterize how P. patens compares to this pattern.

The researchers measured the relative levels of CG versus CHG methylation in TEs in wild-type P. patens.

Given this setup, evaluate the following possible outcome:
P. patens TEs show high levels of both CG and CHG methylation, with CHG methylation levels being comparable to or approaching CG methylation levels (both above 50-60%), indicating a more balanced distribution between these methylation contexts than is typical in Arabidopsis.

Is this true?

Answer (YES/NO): YES